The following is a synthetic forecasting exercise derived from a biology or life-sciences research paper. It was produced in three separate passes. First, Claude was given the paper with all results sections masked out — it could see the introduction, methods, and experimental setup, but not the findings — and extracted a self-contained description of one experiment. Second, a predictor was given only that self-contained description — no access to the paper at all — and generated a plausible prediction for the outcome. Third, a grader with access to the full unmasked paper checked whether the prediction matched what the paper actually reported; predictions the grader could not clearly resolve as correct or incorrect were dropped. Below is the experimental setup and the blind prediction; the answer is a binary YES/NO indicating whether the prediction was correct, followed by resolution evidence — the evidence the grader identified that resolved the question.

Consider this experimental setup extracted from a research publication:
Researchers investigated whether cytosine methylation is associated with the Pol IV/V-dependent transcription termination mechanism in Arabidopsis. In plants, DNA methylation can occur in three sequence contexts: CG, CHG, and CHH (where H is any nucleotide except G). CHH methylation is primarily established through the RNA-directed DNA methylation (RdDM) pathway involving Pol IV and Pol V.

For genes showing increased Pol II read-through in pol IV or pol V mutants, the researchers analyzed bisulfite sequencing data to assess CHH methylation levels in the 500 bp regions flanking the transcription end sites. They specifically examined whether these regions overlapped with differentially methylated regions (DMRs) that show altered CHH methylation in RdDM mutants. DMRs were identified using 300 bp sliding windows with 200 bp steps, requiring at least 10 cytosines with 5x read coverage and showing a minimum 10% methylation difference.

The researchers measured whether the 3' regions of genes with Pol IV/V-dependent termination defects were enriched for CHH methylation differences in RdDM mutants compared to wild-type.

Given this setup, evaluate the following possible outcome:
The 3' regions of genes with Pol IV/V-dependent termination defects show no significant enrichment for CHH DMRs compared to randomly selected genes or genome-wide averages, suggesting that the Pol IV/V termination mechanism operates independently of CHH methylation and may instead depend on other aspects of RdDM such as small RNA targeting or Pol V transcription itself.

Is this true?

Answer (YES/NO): NO